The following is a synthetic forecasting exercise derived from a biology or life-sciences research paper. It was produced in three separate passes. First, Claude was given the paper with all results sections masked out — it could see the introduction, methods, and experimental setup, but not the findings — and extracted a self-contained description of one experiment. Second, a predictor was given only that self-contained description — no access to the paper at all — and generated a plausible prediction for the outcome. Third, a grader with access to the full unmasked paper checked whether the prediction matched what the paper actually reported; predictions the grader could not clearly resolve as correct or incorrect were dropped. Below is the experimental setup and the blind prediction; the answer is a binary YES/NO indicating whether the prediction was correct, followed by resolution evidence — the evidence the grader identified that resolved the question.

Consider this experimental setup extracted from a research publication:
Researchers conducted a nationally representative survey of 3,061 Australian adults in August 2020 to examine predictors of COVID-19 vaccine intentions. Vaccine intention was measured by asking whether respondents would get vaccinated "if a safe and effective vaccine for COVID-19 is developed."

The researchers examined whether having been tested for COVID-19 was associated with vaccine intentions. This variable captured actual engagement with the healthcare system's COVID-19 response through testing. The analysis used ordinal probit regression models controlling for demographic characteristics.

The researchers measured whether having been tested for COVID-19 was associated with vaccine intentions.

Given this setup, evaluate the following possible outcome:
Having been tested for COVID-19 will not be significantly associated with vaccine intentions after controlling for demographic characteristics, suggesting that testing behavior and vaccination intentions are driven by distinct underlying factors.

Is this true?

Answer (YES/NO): YES